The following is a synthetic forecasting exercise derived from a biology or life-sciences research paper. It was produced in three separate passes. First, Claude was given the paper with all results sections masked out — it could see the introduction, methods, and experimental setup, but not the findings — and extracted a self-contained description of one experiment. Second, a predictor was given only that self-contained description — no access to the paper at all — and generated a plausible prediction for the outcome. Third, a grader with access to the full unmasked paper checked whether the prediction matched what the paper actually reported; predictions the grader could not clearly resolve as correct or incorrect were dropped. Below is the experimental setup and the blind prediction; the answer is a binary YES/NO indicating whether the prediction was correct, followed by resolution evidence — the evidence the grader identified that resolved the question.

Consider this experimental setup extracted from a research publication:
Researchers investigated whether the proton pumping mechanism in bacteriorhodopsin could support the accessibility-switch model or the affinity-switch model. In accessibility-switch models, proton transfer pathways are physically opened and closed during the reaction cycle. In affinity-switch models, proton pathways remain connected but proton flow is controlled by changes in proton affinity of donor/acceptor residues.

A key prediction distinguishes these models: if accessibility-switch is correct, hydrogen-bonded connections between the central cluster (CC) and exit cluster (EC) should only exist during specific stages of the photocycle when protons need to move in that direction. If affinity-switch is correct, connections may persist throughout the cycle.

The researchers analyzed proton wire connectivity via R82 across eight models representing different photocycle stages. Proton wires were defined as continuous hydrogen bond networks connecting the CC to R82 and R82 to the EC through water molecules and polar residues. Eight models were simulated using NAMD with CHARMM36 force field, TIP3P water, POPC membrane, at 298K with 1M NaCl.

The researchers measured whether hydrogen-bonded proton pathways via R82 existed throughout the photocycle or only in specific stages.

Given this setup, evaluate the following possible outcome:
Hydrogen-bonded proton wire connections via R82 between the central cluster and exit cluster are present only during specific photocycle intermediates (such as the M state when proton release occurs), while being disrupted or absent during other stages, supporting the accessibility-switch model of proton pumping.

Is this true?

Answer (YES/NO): NO